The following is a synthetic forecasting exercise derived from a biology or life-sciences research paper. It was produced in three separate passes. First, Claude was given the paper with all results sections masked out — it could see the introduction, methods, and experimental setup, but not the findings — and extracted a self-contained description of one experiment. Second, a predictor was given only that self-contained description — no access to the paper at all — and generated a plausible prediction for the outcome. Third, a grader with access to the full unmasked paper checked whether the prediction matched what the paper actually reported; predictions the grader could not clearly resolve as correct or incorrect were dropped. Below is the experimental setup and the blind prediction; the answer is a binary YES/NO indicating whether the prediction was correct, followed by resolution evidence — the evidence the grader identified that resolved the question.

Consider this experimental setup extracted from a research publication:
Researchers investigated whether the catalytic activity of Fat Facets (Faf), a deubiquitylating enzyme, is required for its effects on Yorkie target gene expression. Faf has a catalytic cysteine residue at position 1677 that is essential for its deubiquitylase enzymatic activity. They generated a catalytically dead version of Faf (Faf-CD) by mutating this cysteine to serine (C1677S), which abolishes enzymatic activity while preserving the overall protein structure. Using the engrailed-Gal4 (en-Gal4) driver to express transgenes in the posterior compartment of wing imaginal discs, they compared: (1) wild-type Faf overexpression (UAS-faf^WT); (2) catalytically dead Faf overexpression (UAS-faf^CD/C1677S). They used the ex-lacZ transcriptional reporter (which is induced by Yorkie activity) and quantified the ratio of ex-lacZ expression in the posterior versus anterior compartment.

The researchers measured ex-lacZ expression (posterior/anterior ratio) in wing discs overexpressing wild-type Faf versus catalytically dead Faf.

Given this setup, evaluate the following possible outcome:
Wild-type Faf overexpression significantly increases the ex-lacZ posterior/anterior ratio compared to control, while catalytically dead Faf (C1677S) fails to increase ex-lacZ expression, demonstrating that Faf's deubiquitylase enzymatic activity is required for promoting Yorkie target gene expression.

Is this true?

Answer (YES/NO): NO